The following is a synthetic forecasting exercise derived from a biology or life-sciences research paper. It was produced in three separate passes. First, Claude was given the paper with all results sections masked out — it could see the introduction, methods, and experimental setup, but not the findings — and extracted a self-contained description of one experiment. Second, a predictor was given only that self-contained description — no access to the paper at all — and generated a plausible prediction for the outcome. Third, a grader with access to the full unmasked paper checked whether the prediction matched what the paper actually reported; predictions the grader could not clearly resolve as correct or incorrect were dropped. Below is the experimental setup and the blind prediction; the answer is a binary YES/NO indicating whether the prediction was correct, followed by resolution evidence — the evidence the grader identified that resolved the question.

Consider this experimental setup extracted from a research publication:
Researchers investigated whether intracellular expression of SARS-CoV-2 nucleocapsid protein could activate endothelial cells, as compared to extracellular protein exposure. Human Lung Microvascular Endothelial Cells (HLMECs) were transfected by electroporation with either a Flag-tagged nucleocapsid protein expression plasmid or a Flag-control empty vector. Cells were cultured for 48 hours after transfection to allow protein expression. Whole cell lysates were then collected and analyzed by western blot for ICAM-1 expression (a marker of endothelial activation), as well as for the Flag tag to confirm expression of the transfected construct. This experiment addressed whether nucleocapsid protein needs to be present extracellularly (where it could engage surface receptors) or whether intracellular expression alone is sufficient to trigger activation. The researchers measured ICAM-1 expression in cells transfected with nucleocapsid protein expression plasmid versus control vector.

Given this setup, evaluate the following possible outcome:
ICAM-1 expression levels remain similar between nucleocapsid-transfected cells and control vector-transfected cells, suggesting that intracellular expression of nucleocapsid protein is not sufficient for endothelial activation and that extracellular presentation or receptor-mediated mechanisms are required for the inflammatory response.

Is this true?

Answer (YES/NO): YES